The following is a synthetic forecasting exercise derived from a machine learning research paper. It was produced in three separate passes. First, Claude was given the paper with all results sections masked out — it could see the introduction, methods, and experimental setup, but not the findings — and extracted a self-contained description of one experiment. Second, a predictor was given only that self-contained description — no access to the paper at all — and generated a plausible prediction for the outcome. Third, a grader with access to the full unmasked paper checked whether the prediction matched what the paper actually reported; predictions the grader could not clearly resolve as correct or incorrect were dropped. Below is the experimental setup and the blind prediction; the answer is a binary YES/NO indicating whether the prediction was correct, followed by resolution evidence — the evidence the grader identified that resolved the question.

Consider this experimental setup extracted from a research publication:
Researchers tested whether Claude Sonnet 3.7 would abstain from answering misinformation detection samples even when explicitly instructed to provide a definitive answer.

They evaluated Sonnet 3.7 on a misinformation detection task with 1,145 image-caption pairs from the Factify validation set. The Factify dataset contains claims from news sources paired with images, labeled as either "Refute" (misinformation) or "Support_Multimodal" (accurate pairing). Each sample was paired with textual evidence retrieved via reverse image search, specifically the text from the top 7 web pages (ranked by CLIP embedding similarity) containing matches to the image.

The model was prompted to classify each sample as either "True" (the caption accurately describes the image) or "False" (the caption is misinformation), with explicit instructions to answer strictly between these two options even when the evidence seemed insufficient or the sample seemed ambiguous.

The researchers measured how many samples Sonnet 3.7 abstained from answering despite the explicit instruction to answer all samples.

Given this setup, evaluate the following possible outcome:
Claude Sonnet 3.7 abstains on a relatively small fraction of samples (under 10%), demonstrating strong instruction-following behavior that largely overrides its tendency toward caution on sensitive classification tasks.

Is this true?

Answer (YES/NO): YES